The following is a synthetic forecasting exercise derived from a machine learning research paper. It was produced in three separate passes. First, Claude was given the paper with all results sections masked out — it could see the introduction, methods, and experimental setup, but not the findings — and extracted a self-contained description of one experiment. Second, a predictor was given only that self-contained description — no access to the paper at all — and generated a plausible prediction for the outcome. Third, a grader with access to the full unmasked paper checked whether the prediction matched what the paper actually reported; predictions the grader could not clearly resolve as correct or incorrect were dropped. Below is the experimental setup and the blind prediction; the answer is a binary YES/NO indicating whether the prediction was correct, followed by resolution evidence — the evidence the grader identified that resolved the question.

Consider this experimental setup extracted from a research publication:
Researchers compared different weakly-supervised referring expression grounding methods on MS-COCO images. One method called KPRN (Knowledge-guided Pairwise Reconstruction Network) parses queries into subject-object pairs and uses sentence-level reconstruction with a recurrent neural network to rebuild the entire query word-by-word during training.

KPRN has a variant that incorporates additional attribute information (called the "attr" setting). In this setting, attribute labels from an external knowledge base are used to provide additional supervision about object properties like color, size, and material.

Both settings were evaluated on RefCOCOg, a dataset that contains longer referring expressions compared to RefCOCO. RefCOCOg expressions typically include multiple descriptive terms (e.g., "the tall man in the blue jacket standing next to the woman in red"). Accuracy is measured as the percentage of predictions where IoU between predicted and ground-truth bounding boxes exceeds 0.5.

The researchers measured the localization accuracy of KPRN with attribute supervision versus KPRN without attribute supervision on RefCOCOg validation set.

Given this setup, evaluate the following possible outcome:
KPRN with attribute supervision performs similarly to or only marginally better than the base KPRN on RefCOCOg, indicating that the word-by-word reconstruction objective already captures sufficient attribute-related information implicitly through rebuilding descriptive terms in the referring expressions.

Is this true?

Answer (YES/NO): NO